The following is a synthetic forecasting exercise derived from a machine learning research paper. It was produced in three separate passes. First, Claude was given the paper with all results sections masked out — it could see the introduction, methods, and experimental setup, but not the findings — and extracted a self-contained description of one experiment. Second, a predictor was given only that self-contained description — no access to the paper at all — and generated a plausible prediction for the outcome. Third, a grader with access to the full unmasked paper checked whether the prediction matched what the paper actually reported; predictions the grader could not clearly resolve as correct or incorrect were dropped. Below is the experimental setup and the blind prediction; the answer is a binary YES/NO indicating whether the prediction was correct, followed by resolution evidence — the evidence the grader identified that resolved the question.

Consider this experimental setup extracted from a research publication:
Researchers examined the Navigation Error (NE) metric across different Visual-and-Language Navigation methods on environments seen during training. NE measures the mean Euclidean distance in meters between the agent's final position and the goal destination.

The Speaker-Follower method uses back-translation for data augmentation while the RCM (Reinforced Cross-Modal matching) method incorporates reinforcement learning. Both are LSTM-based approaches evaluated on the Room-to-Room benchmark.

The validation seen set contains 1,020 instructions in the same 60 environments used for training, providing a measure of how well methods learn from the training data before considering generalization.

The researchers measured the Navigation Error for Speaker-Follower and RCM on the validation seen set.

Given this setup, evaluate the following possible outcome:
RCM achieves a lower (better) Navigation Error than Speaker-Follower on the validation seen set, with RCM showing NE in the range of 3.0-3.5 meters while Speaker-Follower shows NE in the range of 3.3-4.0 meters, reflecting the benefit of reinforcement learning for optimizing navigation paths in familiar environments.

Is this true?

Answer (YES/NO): NO